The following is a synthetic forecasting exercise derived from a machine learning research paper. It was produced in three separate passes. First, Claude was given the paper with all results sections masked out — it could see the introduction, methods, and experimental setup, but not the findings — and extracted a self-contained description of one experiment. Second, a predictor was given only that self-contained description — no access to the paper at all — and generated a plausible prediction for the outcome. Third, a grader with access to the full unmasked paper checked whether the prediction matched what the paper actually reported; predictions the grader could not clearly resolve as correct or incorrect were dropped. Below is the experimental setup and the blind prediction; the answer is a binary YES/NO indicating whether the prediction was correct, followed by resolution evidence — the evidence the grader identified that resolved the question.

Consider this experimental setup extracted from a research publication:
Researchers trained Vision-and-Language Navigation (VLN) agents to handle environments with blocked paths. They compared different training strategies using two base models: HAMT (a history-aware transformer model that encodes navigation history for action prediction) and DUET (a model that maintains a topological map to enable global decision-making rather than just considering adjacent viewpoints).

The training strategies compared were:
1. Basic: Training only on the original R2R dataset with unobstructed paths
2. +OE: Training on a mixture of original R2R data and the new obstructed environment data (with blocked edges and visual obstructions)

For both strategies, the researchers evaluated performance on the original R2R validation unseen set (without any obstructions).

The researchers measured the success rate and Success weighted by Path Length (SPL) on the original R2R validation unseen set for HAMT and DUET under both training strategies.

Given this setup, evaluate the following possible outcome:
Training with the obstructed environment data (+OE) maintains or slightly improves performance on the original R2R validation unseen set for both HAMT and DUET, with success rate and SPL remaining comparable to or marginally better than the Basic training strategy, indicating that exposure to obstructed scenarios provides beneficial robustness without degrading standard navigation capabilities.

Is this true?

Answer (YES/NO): NO